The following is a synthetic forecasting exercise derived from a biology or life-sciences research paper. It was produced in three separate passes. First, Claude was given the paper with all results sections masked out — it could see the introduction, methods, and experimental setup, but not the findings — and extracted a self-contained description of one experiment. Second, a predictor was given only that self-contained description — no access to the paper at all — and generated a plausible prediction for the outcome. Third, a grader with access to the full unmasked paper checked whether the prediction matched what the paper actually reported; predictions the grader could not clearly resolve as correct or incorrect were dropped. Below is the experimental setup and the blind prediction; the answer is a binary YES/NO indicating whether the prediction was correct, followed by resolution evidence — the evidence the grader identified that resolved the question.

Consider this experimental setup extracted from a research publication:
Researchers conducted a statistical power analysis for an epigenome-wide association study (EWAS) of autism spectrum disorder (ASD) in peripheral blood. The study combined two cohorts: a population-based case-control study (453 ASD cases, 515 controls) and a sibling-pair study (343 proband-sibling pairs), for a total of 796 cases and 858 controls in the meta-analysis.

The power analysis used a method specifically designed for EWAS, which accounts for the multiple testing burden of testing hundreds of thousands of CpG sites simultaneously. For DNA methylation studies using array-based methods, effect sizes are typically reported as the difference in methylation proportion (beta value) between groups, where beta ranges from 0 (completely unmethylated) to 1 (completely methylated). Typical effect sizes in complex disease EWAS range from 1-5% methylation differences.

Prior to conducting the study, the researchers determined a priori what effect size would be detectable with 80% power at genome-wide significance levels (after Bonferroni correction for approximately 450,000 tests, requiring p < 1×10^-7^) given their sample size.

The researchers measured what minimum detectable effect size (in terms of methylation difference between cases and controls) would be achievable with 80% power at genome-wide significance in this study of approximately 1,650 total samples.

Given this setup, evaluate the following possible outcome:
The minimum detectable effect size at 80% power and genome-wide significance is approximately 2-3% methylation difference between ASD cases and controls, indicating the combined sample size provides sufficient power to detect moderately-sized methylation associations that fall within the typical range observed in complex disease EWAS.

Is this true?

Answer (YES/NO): NO